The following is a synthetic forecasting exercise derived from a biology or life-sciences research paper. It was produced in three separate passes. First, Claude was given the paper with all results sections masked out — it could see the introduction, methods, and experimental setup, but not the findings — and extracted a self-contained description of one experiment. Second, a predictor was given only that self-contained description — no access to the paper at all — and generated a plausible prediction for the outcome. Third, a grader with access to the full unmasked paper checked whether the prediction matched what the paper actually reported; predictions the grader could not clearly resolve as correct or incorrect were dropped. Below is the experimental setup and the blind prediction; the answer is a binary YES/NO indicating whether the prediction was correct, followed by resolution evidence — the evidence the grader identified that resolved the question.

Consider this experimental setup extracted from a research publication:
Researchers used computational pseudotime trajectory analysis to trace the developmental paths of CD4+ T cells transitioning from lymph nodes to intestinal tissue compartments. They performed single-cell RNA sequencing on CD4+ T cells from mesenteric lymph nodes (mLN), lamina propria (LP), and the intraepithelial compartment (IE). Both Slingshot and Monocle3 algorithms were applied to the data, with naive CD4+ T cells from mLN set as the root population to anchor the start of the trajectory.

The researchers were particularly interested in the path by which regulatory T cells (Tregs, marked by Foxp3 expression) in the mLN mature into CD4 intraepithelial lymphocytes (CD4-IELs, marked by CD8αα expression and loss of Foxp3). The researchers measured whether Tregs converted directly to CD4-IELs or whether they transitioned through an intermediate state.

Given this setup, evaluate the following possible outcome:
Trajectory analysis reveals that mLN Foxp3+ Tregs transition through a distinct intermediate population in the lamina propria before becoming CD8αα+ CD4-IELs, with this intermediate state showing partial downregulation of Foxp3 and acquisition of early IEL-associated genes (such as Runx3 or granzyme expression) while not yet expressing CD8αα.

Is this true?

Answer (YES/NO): NO